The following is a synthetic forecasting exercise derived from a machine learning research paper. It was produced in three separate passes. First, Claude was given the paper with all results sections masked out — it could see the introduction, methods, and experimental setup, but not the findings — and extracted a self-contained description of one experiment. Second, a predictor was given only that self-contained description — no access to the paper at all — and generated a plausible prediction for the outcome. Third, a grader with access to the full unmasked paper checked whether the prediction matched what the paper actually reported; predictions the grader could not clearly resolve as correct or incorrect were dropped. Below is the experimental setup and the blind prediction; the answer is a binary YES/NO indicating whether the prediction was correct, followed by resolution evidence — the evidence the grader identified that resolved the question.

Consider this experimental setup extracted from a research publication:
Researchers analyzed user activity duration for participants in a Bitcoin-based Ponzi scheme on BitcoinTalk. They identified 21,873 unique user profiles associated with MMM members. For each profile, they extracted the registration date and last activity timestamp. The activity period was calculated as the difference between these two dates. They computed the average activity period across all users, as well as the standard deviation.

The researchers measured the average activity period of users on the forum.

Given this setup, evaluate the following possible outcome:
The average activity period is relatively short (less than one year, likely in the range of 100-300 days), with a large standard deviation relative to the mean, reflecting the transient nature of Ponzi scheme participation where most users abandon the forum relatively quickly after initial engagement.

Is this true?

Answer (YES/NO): NO